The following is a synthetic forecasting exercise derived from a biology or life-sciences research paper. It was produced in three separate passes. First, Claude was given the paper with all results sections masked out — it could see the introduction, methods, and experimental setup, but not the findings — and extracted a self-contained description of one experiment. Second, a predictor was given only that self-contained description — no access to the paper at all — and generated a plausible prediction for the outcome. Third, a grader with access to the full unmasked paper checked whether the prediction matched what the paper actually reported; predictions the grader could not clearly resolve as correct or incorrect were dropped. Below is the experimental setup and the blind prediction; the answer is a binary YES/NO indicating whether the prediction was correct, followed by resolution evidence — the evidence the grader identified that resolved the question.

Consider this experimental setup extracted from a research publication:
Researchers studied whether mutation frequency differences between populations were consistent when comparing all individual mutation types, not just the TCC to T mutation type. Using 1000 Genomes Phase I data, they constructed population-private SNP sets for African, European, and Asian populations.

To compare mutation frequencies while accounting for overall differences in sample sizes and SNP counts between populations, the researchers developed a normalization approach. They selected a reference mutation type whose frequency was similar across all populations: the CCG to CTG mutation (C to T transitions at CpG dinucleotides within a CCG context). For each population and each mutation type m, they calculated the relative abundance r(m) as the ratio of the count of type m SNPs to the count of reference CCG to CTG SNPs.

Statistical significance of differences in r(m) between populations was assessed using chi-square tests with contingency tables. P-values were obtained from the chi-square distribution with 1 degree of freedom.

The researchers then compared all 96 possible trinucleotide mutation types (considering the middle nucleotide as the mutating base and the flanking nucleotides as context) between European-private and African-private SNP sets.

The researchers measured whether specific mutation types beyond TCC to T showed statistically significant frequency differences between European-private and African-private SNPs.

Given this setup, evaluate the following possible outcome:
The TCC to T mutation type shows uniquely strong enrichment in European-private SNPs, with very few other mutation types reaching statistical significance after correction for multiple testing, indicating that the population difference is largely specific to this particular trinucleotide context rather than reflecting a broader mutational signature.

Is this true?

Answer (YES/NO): NO